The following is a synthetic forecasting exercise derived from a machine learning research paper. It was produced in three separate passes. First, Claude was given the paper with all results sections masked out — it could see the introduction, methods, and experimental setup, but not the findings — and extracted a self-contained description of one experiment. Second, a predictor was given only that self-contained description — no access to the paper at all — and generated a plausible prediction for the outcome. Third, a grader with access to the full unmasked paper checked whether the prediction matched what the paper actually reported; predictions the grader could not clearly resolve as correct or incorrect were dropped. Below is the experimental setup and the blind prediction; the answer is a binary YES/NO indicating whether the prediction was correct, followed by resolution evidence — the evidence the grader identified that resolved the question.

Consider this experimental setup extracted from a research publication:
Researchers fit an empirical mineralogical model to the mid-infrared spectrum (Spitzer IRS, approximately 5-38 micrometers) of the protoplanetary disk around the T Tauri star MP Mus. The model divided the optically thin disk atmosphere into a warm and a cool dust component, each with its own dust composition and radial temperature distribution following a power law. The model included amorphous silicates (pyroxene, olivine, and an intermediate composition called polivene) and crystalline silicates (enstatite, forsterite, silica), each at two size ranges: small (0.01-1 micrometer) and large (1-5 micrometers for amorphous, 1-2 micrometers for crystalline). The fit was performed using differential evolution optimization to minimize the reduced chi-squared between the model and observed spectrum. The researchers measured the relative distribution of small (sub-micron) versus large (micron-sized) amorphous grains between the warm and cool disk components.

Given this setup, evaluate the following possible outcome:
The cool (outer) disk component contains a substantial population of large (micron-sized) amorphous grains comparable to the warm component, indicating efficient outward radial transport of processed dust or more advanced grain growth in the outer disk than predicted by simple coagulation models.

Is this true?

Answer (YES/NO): NO